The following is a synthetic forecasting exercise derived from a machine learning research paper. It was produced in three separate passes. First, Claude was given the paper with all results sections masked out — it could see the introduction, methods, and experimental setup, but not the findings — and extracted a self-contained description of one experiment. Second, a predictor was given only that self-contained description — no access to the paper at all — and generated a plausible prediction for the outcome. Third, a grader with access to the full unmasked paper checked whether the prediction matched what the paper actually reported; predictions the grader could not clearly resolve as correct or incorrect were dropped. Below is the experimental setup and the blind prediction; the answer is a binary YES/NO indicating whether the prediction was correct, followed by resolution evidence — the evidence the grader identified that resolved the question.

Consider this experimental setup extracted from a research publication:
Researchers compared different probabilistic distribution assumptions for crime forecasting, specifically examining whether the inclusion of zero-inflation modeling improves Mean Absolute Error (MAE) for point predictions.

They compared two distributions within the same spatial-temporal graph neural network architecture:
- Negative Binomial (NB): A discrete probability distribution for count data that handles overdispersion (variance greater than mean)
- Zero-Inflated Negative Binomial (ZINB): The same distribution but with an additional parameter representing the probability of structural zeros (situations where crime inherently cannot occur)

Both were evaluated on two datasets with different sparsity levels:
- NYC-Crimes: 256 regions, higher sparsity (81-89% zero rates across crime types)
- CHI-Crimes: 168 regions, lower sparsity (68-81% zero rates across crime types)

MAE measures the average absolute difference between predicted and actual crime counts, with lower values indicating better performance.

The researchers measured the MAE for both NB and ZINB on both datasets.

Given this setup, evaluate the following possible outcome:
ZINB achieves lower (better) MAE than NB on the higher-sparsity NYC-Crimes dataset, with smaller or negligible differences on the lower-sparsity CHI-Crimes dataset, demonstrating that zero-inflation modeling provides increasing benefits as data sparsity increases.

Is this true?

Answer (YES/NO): NO